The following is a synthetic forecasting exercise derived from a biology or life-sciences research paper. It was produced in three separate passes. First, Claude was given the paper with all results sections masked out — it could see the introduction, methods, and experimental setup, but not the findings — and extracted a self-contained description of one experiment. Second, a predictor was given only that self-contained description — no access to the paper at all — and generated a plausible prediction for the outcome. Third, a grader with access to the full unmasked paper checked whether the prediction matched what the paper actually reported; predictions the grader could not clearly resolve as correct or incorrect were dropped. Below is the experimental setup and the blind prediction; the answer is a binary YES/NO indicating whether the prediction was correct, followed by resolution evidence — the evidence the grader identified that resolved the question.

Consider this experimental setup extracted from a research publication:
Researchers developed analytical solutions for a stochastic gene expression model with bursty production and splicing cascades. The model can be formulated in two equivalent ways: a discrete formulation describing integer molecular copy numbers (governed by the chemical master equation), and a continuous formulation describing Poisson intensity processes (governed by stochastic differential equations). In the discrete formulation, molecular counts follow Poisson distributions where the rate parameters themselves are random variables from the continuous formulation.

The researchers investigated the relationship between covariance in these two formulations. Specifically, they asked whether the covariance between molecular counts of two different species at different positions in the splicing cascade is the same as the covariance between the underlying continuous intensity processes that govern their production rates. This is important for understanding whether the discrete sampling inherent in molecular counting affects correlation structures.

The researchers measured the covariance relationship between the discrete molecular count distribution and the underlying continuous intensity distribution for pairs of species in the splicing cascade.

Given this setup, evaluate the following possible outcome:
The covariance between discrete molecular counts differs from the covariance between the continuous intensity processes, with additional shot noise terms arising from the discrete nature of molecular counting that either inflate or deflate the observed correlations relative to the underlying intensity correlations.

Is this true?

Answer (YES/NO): NO